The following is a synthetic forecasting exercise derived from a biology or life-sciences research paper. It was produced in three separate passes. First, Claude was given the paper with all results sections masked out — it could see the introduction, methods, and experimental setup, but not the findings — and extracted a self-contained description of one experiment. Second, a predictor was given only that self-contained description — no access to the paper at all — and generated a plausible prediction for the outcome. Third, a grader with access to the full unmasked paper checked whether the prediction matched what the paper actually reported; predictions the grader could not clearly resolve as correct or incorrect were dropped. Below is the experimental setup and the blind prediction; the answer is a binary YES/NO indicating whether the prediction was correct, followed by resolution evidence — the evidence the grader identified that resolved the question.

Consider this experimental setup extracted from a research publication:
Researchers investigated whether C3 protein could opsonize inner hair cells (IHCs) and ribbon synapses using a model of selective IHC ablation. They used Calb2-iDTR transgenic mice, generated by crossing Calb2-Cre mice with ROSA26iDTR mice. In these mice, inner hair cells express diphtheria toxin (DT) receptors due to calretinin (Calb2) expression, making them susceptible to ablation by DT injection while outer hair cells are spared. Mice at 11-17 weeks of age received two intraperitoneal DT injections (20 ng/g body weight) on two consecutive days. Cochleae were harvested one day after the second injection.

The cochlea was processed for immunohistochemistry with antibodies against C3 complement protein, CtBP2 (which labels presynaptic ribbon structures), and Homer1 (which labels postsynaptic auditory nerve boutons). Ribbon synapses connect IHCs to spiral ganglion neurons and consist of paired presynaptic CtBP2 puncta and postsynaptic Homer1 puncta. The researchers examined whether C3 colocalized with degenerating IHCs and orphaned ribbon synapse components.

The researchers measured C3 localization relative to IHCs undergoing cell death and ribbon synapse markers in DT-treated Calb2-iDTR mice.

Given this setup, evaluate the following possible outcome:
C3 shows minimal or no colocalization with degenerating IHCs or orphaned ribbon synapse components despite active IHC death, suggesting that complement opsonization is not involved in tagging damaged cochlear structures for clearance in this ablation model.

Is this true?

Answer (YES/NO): NO